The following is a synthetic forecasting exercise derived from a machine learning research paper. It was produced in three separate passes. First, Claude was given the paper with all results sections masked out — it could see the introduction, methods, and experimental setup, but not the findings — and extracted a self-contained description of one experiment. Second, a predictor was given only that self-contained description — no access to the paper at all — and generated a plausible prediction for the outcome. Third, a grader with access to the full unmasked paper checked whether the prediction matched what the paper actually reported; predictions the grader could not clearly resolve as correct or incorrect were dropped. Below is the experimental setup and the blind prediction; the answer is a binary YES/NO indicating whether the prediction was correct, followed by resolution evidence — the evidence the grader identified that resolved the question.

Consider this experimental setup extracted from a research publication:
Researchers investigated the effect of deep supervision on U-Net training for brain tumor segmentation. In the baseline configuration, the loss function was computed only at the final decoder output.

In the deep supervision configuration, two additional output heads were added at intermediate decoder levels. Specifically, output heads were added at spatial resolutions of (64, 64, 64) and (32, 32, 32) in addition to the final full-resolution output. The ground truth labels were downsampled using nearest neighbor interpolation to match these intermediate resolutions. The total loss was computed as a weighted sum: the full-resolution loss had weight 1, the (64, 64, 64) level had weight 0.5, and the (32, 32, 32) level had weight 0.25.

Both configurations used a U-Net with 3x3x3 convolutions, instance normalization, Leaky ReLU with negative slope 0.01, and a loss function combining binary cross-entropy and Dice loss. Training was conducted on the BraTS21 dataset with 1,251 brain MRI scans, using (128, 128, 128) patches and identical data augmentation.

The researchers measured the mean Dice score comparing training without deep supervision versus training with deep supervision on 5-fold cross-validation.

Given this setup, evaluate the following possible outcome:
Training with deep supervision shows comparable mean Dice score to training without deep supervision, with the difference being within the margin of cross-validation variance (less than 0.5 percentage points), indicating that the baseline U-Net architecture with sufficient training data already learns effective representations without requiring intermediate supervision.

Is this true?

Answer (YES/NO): NO